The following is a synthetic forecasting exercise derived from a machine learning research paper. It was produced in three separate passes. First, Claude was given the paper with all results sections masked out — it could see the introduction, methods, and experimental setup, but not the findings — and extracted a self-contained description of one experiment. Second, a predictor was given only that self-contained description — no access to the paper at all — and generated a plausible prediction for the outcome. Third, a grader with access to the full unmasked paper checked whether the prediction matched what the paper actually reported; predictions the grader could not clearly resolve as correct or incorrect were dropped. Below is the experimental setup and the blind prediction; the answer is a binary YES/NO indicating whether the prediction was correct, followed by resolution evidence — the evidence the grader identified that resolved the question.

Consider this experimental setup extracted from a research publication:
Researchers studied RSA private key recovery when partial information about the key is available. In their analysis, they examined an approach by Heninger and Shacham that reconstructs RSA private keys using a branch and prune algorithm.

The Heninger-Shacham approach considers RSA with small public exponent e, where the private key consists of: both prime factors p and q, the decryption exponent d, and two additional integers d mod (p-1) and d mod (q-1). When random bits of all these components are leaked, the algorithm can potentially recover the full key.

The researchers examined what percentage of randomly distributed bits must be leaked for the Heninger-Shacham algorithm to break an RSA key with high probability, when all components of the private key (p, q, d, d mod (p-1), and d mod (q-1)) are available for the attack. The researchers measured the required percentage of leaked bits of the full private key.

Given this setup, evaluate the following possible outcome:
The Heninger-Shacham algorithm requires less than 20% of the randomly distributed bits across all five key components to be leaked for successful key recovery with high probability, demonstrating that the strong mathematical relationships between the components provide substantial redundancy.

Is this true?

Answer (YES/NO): NO